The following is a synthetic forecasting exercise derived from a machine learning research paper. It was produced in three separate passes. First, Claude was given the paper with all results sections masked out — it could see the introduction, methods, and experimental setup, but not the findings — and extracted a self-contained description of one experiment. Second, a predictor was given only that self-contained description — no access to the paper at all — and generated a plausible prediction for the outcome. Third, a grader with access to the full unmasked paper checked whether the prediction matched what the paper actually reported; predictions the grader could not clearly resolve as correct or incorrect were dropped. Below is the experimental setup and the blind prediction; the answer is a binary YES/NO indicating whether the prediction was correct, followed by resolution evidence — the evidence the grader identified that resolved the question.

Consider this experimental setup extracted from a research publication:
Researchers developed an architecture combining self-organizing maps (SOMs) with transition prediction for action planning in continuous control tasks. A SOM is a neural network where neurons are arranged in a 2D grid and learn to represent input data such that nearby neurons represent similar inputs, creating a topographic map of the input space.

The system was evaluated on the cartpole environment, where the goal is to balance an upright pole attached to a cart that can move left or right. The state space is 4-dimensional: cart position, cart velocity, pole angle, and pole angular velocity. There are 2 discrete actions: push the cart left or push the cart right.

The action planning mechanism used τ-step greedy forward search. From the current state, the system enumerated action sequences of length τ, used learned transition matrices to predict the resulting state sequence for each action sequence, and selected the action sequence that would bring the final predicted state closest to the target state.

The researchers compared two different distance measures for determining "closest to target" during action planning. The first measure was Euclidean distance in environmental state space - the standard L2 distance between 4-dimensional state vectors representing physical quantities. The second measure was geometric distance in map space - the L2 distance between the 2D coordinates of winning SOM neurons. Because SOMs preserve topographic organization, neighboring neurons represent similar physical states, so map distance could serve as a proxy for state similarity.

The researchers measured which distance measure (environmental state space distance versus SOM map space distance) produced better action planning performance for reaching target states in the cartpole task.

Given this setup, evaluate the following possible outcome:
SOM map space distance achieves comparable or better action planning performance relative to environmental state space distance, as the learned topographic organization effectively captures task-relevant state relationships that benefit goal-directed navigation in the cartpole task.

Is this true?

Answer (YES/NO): NO